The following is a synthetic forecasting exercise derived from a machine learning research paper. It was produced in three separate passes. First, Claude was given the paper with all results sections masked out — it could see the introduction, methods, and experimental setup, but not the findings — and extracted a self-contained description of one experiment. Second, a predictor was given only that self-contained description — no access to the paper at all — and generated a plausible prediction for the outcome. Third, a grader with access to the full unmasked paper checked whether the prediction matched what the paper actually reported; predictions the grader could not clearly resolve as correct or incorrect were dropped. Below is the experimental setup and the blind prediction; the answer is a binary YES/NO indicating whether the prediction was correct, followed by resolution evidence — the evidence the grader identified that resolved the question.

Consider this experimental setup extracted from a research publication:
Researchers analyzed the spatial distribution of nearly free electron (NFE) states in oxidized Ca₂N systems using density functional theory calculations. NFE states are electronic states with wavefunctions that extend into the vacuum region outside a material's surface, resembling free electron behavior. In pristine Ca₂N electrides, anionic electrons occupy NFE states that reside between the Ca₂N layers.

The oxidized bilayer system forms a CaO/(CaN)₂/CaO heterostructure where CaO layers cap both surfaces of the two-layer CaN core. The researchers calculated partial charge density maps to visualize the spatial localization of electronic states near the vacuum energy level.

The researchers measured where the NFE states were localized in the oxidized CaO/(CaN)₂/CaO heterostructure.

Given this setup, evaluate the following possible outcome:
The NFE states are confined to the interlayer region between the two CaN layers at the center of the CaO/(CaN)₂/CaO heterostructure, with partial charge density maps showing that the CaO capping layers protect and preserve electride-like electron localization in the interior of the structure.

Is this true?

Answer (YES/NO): NO